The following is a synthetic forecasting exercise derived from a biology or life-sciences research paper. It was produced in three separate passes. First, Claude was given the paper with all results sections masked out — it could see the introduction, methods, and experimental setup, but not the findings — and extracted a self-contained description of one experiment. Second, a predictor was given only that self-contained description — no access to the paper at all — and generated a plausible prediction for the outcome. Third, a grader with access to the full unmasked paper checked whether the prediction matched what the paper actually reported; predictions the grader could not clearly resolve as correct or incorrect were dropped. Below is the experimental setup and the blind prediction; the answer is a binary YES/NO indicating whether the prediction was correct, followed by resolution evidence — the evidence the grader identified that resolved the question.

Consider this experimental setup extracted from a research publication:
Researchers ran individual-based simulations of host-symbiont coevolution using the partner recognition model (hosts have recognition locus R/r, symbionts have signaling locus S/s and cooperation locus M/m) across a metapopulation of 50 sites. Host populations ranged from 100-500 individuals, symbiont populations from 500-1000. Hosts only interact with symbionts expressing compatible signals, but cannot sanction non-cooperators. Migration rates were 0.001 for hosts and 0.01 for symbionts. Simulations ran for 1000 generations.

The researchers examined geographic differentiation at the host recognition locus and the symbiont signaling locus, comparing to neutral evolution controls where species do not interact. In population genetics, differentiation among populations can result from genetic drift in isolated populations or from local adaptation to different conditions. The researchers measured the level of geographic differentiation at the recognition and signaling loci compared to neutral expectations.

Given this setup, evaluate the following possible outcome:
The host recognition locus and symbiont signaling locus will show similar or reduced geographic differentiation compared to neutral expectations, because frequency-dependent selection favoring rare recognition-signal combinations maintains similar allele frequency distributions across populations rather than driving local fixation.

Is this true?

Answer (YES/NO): YES